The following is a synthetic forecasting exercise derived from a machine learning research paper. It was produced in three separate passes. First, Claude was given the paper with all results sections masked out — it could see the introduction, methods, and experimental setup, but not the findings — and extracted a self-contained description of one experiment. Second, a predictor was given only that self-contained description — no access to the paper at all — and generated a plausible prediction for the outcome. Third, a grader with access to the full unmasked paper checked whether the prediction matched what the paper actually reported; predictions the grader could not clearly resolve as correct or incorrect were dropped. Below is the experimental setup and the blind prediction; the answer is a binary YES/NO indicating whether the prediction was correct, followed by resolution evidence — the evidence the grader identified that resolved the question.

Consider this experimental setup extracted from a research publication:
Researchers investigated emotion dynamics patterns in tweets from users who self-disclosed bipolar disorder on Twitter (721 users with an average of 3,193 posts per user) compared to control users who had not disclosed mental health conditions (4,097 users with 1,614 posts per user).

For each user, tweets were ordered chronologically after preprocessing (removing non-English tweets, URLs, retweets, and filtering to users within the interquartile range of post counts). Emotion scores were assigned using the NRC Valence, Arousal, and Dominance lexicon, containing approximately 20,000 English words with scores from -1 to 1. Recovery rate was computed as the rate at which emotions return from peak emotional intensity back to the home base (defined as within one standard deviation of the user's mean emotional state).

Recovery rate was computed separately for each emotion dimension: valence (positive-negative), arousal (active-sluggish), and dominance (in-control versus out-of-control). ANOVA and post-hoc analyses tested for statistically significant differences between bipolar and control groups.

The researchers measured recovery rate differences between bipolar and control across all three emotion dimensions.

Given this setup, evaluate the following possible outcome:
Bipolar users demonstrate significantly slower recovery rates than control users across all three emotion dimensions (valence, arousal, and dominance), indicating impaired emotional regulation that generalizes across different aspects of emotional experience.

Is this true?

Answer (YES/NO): NO